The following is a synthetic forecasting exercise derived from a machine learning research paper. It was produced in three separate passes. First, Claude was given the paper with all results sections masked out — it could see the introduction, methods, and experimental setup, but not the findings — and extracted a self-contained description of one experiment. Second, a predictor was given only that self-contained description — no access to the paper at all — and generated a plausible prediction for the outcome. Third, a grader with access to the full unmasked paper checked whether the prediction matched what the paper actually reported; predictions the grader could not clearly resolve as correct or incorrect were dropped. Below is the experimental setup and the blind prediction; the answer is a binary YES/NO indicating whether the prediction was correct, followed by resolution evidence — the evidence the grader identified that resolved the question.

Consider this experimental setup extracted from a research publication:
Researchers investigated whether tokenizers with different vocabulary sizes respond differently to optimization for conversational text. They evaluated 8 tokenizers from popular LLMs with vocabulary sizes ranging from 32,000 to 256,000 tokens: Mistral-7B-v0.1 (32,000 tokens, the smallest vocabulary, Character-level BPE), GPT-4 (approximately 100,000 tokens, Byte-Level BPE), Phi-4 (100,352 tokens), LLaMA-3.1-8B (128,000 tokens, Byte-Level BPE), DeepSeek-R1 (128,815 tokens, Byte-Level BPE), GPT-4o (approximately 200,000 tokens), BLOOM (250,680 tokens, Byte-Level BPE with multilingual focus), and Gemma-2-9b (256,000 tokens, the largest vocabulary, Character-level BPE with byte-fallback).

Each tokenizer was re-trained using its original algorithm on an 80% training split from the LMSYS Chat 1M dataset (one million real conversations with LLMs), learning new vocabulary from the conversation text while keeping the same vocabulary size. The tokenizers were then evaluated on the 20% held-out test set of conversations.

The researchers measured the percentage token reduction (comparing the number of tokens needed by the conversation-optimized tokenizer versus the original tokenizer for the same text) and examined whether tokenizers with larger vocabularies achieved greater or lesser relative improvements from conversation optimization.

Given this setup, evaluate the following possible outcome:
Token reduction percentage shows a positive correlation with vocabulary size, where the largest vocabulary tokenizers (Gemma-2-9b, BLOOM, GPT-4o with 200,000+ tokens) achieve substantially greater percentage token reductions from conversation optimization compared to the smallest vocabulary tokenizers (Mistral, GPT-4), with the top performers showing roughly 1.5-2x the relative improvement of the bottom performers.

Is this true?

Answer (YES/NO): NO